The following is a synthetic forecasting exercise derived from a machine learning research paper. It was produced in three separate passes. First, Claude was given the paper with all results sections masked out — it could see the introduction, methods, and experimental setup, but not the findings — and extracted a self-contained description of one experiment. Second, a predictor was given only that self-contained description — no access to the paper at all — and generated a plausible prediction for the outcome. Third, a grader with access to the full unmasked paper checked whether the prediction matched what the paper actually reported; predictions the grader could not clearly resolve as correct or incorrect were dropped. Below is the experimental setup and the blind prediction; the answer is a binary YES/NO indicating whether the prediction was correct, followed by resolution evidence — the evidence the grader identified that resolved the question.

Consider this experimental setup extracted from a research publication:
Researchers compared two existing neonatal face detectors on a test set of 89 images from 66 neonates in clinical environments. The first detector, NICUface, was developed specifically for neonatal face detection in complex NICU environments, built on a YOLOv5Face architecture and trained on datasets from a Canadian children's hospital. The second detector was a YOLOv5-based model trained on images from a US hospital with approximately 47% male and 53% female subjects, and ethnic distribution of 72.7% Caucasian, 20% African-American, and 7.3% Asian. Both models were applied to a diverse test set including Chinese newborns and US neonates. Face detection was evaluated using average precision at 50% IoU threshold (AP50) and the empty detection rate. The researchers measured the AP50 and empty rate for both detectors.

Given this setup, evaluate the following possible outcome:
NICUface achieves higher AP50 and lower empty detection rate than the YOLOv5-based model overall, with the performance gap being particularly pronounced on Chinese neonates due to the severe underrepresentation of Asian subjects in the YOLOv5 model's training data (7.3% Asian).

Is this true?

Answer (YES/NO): NO